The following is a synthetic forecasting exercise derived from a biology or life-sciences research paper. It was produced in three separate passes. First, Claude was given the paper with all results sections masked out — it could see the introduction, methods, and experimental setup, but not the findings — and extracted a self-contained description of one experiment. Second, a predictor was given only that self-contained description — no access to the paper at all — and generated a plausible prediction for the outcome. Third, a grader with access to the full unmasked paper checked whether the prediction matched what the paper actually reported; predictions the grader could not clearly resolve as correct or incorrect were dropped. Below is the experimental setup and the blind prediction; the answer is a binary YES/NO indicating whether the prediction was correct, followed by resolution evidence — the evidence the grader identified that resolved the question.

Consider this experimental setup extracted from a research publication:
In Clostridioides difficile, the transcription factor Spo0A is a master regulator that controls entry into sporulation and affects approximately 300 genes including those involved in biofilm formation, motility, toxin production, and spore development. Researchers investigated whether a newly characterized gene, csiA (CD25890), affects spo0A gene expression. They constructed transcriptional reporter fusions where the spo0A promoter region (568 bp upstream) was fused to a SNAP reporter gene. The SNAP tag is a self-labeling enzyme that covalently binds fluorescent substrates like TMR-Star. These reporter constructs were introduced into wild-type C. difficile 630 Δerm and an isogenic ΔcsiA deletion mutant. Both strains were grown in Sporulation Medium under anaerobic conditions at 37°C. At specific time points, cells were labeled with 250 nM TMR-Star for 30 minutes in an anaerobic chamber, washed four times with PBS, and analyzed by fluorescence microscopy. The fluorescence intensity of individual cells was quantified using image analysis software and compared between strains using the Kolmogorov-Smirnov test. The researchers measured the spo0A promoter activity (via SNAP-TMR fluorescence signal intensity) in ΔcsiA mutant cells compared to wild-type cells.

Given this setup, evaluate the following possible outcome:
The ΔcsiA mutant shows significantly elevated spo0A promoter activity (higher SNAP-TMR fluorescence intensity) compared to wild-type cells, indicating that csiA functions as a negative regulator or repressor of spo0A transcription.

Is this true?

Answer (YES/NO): YES